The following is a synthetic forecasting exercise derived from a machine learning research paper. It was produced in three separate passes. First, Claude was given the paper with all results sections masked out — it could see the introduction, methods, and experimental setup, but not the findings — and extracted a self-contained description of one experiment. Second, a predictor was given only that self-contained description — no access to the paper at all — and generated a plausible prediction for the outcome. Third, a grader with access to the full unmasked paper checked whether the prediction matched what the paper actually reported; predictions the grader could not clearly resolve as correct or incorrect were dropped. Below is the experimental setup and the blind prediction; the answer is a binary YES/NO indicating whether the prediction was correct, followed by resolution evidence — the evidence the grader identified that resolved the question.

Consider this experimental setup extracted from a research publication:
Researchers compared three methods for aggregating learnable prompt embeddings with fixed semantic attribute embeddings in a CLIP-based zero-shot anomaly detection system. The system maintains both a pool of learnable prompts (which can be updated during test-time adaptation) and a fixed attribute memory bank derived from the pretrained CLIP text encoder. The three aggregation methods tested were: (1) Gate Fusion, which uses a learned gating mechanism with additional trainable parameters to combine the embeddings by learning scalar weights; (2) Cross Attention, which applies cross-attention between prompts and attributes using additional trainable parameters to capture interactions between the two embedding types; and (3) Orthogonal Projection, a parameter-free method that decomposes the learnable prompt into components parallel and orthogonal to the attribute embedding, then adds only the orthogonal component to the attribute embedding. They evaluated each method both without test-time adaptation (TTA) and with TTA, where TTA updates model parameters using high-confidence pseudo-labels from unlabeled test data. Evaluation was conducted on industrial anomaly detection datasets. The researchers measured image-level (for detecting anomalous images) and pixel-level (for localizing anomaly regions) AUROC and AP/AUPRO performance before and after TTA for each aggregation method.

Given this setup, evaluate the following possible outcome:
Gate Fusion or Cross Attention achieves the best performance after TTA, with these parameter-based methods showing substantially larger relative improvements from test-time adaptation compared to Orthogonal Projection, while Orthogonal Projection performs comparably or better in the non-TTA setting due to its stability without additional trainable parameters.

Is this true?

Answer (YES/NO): NO